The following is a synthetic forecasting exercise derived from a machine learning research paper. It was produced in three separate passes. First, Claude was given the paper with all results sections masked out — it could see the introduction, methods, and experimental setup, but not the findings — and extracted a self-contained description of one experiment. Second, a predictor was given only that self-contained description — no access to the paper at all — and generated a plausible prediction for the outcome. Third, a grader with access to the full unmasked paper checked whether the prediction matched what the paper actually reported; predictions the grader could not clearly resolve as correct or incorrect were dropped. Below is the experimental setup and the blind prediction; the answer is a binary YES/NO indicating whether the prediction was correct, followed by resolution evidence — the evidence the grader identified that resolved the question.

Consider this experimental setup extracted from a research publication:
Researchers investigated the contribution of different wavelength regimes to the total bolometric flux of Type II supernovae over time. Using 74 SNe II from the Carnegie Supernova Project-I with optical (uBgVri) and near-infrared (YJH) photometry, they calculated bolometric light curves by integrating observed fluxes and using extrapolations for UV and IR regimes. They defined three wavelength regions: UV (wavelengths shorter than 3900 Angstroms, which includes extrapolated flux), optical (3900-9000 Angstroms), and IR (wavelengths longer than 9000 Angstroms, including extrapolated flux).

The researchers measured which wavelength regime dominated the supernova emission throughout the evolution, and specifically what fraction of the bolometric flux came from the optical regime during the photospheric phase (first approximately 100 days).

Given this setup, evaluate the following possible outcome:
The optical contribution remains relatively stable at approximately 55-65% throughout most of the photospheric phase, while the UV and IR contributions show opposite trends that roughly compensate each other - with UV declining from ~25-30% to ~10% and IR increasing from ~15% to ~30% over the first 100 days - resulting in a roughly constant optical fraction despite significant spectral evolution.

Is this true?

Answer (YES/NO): NO